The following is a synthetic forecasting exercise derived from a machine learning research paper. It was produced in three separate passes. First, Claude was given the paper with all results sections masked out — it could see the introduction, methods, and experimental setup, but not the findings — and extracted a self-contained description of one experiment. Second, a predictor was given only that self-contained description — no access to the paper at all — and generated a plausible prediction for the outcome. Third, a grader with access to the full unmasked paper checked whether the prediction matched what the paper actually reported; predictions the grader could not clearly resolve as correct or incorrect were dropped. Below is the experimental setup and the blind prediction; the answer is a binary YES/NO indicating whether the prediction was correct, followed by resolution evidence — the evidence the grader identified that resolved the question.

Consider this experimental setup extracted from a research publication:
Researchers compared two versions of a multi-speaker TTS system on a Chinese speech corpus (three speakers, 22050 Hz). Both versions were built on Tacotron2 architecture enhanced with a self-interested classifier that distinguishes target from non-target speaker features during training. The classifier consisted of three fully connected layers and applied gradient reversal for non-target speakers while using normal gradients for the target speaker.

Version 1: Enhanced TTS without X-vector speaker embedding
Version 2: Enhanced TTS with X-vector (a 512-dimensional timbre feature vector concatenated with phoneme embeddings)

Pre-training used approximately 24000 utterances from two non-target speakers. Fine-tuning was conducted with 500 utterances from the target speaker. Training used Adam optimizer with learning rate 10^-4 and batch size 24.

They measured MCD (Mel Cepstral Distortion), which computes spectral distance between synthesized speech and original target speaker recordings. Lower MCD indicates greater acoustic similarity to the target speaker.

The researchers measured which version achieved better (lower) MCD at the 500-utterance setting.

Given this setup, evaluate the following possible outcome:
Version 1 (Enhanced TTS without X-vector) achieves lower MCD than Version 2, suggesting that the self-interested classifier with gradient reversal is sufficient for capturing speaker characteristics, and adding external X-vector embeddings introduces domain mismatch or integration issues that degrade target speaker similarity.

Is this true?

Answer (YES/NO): YES